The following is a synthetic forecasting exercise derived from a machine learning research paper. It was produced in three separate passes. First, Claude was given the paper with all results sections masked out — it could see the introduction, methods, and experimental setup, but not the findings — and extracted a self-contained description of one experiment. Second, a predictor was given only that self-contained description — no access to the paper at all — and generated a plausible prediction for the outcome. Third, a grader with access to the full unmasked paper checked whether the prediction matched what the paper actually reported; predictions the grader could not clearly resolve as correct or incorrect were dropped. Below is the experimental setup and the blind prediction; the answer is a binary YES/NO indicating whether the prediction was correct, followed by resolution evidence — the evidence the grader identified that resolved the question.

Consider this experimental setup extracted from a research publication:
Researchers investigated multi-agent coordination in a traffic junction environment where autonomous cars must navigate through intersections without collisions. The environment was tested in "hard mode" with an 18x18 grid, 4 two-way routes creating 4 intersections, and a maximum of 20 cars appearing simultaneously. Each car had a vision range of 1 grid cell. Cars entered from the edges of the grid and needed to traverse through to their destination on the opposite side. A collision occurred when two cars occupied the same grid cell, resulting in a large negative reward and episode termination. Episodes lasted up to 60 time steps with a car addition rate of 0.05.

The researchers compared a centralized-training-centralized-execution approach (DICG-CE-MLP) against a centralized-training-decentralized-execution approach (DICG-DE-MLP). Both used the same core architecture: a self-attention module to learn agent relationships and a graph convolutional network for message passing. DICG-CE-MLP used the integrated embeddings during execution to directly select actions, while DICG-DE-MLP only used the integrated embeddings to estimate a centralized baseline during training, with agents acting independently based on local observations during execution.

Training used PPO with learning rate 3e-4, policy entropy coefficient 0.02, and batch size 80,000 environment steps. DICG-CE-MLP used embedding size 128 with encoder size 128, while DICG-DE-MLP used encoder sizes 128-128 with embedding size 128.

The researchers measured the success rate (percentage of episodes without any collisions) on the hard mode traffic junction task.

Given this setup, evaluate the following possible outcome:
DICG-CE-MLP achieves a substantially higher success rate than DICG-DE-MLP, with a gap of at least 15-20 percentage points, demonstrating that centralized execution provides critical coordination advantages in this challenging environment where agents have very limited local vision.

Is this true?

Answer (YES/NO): NO